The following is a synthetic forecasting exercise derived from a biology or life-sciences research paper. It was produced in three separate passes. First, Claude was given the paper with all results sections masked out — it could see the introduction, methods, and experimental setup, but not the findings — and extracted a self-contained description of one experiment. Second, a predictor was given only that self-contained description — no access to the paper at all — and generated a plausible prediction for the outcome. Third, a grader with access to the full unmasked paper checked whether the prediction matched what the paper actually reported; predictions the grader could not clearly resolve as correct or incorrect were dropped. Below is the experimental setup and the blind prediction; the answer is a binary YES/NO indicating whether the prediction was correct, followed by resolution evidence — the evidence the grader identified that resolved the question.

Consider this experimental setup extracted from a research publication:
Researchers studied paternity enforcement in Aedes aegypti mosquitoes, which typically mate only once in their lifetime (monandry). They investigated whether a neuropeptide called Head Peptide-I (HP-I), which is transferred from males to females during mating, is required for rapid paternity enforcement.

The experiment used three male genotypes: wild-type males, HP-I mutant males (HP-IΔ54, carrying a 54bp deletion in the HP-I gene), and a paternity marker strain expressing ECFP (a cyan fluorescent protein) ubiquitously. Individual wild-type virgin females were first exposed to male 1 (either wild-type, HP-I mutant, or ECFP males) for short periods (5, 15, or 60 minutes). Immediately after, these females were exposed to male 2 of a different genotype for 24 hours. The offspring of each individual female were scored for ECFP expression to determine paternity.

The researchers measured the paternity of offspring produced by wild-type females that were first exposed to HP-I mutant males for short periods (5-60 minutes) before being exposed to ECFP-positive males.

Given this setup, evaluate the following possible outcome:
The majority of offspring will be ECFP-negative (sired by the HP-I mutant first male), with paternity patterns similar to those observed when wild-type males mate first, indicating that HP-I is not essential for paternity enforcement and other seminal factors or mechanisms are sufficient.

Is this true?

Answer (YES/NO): NO